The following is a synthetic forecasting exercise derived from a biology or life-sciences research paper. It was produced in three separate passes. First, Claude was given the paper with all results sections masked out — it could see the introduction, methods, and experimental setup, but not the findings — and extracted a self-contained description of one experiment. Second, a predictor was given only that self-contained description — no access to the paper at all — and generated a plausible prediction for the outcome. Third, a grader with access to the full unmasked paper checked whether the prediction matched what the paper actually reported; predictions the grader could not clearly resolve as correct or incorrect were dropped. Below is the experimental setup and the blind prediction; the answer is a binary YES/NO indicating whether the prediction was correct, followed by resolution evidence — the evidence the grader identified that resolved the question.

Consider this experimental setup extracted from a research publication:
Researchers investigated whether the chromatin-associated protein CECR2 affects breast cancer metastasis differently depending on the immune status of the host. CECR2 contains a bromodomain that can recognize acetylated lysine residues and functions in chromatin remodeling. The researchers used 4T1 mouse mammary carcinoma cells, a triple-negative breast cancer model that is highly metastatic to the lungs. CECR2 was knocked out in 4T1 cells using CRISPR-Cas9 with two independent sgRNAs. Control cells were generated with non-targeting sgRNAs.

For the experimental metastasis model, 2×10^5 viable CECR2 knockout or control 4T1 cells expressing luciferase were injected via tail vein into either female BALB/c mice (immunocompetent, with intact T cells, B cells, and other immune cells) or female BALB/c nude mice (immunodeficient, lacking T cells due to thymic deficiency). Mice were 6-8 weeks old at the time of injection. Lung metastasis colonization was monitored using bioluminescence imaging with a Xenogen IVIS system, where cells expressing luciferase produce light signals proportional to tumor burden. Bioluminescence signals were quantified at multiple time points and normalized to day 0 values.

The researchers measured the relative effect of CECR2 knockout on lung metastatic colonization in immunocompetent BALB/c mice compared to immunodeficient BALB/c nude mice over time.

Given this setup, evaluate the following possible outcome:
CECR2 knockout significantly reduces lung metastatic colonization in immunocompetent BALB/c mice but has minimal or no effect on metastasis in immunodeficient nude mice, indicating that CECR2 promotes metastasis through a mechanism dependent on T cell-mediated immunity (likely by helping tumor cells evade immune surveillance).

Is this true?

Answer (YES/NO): NO